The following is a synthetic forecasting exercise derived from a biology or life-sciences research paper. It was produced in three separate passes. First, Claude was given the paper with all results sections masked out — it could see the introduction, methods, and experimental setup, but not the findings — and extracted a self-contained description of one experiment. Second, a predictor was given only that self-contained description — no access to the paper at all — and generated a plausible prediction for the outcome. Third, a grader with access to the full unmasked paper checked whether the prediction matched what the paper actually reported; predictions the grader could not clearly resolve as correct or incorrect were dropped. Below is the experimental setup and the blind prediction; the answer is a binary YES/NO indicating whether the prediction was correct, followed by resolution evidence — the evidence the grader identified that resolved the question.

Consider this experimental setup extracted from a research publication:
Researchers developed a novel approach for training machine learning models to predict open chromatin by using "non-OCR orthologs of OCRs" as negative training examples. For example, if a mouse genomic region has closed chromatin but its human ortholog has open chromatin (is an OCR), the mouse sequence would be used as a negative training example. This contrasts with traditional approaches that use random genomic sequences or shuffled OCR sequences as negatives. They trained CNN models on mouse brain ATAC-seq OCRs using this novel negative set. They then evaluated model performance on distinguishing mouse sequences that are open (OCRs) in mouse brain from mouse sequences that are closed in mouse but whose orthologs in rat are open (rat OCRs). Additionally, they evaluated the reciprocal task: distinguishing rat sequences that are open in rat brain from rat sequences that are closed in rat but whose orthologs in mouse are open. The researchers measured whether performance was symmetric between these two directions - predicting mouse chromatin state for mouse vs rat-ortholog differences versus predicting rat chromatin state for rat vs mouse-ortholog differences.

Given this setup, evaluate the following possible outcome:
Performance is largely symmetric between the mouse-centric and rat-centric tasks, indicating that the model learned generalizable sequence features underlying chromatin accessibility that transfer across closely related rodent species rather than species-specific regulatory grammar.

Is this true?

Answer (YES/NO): NO